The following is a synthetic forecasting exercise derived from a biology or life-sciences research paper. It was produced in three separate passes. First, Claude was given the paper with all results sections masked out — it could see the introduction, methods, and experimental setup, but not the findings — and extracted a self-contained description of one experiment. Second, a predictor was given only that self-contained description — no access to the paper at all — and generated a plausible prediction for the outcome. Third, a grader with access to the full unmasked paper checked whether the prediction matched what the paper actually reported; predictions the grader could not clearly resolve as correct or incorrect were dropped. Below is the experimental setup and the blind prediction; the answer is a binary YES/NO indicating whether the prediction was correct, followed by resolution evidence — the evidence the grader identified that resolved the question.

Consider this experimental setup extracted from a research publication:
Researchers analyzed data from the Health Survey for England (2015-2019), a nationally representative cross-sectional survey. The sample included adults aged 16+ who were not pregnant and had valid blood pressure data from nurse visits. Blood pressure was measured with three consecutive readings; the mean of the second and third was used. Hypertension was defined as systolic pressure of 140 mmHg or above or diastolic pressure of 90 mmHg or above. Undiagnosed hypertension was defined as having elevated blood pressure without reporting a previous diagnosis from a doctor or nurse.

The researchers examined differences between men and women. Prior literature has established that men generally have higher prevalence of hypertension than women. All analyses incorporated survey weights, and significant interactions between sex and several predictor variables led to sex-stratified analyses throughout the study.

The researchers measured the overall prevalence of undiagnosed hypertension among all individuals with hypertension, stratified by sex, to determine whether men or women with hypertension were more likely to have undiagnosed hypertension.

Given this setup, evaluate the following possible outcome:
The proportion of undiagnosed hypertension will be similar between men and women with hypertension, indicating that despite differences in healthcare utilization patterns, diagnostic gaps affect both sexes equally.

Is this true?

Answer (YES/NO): NO